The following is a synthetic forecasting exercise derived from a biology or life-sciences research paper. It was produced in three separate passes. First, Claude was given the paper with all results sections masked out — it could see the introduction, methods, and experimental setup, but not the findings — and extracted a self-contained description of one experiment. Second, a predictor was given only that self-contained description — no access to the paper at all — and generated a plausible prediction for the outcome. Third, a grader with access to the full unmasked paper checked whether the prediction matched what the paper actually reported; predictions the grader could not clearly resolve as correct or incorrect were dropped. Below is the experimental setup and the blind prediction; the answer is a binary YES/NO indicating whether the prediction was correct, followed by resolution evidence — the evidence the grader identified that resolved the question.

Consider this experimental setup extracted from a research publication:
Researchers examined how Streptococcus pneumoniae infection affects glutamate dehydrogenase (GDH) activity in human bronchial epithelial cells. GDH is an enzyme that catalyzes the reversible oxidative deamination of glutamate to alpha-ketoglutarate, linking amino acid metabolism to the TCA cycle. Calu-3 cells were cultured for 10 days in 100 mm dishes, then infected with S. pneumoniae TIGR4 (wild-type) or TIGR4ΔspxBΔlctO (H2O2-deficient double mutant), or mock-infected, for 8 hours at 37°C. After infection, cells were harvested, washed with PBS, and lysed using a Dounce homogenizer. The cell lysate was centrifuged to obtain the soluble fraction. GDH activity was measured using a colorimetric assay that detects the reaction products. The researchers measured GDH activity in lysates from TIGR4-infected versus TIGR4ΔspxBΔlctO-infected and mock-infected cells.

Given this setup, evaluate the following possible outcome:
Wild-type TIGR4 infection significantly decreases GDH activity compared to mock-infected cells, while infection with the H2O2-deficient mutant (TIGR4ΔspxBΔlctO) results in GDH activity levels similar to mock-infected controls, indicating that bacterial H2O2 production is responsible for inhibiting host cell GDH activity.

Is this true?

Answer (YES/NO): YES